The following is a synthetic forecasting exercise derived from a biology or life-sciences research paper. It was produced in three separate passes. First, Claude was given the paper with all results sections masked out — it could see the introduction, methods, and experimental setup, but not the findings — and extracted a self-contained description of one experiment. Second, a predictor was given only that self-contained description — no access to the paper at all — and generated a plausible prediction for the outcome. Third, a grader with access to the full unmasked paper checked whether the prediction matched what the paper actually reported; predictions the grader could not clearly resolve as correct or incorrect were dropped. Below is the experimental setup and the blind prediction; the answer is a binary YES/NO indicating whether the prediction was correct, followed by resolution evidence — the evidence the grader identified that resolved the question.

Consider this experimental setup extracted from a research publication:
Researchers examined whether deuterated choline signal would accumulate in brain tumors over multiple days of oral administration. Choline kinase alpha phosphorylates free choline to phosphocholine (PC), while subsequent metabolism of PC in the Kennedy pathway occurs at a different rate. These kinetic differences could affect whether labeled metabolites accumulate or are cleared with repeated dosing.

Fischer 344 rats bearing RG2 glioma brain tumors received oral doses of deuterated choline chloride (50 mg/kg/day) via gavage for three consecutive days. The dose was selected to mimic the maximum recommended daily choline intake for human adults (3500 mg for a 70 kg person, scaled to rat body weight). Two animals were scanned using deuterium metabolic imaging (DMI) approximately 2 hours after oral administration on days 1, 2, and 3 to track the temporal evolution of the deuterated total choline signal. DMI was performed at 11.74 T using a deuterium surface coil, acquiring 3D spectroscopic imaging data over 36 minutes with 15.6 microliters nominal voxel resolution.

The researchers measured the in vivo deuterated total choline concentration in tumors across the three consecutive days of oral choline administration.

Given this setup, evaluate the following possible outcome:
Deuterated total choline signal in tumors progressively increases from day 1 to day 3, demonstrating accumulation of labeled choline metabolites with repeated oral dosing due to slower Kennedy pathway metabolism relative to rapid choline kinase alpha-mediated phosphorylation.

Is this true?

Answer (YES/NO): YES